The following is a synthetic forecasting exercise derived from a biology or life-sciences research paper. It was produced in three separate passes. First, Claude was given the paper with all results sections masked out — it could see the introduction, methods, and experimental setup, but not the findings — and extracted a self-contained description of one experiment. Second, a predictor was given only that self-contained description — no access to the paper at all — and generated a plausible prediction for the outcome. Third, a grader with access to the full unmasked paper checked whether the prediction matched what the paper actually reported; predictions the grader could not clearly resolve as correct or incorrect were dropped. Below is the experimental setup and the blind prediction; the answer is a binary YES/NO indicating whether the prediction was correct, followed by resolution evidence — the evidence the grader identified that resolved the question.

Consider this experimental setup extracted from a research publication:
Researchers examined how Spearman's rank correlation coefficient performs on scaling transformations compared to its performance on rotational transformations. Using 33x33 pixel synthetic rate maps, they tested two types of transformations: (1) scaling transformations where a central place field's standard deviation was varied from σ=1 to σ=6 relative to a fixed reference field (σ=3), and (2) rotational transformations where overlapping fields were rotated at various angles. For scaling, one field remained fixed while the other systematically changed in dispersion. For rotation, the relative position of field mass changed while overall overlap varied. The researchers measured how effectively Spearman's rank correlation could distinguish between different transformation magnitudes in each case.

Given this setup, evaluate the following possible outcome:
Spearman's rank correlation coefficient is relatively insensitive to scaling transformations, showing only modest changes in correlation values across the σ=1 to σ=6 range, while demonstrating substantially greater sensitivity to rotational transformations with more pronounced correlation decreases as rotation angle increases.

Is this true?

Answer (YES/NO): YES